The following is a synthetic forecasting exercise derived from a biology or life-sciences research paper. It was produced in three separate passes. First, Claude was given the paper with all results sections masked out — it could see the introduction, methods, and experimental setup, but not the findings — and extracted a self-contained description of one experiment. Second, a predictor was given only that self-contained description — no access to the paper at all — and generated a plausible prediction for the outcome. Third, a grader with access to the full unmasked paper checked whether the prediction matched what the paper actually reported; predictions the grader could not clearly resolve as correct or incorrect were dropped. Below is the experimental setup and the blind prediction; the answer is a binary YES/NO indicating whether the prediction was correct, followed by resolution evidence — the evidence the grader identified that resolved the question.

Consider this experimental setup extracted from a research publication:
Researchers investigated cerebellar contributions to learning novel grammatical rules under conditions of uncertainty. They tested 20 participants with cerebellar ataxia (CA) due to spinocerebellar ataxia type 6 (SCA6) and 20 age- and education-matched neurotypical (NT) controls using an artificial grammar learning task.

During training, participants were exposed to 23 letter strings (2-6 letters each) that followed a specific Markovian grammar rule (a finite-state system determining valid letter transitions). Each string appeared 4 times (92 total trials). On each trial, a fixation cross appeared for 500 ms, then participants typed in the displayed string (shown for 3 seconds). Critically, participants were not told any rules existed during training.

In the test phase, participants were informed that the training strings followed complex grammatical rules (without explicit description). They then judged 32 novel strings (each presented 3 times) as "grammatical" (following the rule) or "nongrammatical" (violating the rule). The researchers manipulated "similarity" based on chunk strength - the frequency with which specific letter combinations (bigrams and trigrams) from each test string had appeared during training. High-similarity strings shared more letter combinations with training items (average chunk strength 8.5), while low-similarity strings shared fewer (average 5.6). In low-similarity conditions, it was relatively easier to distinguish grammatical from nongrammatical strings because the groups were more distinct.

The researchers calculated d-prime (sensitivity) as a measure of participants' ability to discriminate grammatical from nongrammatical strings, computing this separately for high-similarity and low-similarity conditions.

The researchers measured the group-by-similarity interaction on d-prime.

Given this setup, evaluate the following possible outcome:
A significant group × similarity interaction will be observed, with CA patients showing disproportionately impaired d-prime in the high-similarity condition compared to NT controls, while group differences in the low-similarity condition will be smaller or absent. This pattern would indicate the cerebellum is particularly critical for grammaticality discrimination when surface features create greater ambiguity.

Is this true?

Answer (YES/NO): NO